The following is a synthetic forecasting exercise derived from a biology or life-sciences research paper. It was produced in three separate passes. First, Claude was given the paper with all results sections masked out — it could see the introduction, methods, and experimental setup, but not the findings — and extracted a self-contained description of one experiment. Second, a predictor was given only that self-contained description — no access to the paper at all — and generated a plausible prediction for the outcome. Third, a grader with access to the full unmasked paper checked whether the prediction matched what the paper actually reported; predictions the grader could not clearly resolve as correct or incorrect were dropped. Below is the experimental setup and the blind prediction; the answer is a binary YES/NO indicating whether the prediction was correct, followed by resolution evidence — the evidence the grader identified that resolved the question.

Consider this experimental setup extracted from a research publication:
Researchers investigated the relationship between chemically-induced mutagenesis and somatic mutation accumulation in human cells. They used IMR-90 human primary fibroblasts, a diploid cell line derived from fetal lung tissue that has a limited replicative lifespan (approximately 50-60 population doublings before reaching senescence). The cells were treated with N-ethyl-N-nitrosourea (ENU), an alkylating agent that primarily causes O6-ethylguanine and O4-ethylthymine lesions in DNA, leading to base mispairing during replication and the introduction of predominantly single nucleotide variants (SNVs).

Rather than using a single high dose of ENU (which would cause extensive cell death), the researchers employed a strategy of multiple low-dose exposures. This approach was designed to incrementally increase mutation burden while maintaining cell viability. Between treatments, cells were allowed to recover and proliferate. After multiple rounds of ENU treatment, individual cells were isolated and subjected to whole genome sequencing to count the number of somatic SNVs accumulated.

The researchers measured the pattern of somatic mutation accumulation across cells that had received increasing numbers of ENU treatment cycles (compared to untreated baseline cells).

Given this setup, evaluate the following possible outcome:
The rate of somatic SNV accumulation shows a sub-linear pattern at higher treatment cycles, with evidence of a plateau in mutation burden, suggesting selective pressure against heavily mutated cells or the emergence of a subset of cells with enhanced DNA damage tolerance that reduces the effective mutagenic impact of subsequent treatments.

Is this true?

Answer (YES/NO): NO